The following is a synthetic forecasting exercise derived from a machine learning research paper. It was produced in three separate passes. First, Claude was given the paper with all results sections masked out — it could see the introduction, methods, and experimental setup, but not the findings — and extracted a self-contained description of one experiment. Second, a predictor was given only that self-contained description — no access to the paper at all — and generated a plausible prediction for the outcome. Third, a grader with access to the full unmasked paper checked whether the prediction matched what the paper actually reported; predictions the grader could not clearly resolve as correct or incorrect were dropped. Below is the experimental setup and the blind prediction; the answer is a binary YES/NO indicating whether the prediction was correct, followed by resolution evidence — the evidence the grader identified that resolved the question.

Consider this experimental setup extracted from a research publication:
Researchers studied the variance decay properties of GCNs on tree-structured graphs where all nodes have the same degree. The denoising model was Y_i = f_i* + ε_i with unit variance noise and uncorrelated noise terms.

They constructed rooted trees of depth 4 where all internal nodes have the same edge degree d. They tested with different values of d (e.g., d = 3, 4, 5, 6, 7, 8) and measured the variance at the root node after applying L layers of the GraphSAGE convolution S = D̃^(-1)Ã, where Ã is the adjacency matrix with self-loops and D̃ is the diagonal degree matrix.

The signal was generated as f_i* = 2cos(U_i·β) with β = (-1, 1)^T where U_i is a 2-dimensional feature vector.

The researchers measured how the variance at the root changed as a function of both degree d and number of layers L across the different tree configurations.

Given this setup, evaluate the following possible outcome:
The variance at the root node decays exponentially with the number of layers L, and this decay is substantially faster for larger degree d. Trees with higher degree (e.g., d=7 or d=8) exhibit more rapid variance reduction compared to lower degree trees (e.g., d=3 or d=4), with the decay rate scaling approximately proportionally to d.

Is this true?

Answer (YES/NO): YES